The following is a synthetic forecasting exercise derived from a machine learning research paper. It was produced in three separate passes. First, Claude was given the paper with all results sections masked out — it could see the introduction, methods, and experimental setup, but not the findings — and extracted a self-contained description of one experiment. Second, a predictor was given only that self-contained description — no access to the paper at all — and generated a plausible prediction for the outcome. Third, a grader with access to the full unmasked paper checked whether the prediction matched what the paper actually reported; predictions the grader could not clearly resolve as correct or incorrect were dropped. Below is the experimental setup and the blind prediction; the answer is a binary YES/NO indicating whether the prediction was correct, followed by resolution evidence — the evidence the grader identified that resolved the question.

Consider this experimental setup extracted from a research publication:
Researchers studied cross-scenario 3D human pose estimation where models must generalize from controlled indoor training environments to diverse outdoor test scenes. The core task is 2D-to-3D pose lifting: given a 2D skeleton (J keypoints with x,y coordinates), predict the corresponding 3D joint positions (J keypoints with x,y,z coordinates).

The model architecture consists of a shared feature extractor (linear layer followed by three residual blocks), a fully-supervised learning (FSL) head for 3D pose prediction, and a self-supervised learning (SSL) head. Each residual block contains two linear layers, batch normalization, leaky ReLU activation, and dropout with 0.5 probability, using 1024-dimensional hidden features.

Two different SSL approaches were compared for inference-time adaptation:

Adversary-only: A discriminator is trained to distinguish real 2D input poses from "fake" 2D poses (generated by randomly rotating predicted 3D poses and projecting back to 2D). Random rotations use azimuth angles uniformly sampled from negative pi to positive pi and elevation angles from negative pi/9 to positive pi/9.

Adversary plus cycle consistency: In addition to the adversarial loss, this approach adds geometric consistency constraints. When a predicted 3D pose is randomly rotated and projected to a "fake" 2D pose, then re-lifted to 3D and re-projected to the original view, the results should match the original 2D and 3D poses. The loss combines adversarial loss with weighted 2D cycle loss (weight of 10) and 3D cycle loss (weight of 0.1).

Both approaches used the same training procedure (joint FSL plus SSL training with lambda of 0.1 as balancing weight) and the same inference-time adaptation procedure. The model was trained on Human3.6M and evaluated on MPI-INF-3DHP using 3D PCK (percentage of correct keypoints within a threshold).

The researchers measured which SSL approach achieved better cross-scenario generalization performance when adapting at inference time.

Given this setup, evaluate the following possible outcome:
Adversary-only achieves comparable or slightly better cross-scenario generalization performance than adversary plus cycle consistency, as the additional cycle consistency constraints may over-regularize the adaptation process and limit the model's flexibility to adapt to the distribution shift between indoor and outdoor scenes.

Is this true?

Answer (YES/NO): NO